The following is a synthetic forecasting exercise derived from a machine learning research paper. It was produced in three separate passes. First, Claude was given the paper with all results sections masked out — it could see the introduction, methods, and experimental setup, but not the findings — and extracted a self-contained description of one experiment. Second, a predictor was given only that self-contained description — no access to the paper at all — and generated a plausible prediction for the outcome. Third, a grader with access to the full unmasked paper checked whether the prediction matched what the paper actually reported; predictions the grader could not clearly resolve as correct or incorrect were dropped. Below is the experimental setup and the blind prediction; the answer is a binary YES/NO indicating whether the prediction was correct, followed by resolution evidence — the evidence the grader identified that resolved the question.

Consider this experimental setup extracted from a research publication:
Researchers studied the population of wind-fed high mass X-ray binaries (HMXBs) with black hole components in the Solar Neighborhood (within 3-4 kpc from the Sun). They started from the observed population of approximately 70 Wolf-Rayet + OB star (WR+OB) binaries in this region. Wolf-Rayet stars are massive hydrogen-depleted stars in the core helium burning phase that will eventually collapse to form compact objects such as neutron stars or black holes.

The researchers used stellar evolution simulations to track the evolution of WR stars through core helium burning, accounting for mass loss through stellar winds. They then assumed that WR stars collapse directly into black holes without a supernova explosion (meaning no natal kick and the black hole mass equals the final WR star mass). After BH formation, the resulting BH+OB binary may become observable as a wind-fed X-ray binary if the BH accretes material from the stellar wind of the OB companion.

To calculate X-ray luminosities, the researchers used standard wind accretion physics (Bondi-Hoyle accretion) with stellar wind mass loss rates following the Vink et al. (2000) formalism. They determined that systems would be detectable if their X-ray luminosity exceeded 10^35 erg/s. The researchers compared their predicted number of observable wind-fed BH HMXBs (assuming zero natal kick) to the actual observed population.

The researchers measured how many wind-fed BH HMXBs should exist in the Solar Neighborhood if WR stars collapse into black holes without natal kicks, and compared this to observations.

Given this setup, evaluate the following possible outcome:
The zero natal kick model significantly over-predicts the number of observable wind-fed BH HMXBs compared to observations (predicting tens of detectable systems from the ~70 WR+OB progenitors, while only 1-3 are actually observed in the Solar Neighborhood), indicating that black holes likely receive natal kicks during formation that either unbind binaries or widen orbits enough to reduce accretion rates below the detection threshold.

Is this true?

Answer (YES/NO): NO